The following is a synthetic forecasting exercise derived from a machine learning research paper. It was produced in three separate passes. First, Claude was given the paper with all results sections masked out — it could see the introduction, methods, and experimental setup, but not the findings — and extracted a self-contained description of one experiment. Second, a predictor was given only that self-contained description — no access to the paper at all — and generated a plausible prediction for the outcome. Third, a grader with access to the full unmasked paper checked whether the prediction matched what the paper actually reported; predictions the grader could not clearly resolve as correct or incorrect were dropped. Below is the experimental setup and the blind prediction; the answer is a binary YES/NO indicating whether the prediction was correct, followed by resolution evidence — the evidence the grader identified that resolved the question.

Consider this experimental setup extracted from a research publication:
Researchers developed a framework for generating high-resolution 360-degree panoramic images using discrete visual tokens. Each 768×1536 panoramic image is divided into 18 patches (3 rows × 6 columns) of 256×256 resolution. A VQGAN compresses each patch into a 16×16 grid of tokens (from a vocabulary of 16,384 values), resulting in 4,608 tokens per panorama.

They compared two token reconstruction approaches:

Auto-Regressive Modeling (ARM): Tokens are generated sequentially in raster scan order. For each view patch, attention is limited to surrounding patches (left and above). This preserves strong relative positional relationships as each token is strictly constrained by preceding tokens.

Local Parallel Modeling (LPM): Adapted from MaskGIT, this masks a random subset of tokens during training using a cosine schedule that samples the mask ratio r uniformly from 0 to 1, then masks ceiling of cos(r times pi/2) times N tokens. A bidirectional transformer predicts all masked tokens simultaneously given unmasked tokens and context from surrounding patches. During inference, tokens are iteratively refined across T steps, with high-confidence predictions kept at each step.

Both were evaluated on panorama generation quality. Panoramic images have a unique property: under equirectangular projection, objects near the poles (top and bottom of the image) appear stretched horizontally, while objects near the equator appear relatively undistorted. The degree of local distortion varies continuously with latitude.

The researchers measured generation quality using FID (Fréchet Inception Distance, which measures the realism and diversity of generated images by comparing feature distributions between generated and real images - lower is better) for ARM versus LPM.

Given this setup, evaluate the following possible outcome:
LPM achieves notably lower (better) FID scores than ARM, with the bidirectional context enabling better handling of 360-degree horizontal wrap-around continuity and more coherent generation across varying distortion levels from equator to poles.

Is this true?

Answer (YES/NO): NO